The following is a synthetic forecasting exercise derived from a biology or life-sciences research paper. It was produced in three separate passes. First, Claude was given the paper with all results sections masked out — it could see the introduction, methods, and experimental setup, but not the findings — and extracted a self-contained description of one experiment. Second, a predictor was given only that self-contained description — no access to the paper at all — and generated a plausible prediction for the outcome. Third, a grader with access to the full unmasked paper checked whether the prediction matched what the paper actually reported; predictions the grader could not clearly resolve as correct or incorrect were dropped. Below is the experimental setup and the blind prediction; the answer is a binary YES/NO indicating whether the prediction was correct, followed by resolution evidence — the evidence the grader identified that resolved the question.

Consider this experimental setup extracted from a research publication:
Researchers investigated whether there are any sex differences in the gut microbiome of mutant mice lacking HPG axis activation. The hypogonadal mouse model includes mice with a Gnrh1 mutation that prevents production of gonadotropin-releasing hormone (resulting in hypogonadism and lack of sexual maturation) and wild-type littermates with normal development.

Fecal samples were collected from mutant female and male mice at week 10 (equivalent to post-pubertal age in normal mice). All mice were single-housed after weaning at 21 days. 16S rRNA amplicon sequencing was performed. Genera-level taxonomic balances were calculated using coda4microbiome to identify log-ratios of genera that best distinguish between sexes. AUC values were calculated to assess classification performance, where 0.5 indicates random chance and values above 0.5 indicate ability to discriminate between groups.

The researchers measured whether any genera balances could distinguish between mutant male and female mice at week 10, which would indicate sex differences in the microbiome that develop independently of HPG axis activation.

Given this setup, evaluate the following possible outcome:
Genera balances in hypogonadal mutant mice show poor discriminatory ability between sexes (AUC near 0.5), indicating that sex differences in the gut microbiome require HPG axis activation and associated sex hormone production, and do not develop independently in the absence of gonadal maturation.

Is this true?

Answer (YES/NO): NO